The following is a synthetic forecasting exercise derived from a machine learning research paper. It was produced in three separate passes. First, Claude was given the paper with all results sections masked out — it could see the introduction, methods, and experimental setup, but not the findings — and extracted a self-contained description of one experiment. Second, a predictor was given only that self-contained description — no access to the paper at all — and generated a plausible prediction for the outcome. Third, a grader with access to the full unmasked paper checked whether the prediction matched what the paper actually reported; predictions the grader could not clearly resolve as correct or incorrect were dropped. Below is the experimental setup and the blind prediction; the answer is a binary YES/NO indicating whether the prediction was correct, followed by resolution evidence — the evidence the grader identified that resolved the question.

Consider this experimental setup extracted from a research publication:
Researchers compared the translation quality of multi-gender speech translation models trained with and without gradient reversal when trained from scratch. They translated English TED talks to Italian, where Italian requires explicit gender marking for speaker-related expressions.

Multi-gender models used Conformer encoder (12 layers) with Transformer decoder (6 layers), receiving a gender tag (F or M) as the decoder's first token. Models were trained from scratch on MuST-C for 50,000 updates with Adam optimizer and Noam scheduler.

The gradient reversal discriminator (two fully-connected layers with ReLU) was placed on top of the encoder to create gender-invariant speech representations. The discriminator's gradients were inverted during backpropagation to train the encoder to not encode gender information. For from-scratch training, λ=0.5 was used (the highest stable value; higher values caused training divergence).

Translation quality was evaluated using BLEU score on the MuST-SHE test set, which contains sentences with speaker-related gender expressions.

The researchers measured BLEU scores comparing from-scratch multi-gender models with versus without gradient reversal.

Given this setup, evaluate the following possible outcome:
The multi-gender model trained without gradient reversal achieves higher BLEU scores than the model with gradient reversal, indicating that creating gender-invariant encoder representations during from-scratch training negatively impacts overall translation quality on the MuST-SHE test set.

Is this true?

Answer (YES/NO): YES